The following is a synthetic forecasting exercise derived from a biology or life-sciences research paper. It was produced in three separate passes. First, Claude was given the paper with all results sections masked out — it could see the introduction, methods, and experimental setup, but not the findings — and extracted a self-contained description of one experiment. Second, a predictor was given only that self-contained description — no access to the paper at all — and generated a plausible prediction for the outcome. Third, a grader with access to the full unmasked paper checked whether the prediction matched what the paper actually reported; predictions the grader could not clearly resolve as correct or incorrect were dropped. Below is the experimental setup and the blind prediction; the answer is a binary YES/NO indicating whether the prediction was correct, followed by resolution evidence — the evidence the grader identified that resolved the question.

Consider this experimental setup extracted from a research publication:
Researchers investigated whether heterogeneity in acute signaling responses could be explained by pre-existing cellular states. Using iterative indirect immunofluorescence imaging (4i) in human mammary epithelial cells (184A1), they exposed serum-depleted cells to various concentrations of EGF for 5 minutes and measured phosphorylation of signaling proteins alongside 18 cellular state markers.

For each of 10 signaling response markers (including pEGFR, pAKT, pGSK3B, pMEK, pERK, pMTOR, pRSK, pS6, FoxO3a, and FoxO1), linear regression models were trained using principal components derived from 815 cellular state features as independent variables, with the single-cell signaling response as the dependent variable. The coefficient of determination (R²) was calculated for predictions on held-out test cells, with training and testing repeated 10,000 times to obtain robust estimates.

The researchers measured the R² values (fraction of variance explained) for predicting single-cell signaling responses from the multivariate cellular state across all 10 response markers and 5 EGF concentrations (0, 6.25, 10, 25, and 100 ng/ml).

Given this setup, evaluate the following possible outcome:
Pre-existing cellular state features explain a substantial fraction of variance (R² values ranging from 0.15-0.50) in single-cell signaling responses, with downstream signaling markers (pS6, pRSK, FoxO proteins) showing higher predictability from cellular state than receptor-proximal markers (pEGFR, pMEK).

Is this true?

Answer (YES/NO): NO